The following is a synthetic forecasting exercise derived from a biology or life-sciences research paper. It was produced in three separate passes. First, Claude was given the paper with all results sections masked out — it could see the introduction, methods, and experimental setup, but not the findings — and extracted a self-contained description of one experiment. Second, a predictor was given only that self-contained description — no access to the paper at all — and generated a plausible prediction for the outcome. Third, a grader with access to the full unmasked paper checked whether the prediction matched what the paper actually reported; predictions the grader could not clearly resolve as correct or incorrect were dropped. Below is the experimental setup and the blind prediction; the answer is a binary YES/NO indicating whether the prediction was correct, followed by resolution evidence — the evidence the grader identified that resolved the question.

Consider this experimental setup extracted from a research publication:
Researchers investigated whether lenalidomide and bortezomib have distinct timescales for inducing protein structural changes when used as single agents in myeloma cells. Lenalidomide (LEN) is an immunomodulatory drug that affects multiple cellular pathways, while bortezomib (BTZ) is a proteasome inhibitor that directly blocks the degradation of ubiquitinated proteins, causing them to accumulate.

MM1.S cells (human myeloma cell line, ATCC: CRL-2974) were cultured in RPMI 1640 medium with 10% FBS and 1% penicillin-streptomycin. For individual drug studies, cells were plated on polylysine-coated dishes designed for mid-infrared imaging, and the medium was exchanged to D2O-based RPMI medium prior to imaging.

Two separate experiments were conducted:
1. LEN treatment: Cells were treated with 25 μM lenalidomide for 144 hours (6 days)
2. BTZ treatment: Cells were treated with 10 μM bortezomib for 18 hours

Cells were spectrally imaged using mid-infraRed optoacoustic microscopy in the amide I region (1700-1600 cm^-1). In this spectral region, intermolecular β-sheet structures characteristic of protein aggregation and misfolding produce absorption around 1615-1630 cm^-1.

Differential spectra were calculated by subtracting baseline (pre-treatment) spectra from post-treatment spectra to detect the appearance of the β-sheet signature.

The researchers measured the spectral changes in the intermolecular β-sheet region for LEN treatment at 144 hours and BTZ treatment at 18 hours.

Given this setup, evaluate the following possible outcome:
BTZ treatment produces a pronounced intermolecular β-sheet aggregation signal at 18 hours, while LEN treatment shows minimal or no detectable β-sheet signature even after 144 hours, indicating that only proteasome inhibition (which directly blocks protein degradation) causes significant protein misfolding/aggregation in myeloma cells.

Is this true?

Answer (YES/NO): NO